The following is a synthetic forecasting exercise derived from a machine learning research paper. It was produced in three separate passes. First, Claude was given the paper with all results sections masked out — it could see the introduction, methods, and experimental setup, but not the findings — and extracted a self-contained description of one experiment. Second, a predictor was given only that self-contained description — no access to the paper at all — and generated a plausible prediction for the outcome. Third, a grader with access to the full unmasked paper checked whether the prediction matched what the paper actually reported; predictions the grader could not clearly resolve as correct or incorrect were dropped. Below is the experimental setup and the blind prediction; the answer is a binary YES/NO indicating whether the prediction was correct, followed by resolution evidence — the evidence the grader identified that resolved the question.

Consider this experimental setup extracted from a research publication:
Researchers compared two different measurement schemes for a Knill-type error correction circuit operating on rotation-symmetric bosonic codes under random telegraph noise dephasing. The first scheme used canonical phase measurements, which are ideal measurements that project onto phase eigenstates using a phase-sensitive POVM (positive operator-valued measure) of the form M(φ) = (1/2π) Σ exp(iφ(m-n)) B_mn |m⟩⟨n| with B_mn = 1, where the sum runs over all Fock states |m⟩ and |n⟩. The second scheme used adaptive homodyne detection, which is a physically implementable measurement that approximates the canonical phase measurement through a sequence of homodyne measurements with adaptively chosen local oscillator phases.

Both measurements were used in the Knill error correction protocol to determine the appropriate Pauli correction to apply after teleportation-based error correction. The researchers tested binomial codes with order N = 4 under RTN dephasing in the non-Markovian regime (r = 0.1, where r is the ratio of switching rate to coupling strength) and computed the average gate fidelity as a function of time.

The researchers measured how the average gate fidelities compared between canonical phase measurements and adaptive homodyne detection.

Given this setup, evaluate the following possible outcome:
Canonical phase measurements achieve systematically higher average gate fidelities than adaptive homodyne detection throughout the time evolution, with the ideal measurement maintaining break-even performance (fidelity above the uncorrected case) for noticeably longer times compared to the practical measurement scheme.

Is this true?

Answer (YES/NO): NO